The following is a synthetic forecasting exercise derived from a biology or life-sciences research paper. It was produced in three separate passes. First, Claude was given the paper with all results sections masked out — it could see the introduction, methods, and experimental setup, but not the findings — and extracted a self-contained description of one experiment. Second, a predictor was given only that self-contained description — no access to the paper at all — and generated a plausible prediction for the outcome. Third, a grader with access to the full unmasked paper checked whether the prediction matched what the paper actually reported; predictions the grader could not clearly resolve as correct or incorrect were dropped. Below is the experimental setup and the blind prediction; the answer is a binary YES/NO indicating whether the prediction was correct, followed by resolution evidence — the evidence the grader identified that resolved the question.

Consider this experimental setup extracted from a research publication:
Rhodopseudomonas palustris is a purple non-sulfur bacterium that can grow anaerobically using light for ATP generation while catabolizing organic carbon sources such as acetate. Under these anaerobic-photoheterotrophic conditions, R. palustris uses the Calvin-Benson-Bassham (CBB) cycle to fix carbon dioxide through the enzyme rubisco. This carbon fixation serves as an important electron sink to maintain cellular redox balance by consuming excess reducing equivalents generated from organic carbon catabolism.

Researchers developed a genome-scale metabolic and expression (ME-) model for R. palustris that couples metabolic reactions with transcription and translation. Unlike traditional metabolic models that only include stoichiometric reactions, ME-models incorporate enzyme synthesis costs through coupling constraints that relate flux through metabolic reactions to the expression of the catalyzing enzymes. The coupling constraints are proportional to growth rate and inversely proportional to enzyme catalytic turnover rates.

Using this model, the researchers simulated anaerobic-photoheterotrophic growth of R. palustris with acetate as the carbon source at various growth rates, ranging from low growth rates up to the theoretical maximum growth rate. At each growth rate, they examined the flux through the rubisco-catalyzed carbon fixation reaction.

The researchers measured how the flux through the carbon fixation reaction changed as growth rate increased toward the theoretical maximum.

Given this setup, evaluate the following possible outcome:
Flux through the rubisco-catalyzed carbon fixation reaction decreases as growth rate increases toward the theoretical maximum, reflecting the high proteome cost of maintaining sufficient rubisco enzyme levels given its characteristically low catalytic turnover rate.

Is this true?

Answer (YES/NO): NO